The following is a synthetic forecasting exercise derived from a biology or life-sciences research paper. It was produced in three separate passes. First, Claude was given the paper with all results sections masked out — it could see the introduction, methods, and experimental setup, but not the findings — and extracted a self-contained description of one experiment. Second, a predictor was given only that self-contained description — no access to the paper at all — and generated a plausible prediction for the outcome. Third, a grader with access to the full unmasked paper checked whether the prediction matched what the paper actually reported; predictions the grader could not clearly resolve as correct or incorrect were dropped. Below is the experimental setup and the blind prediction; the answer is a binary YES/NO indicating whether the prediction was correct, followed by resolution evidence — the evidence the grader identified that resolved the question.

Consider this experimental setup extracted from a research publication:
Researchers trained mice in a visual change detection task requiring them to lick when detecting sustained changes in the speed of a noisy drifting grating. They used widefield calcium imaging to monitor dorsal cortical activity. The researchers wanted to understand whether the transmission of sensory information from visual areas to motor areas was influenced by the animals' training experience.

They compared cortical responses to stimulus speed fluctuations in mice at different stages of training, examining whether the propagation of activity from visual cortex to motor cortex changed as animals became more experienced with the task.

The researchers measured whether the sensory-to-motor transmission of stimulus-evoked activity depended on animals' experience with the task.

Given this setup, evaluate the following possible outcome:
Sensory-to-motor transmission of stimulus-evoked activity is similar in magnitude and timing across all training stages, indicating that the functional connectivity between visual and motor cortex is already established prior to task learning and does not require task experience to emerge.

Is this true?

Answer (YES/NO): NO